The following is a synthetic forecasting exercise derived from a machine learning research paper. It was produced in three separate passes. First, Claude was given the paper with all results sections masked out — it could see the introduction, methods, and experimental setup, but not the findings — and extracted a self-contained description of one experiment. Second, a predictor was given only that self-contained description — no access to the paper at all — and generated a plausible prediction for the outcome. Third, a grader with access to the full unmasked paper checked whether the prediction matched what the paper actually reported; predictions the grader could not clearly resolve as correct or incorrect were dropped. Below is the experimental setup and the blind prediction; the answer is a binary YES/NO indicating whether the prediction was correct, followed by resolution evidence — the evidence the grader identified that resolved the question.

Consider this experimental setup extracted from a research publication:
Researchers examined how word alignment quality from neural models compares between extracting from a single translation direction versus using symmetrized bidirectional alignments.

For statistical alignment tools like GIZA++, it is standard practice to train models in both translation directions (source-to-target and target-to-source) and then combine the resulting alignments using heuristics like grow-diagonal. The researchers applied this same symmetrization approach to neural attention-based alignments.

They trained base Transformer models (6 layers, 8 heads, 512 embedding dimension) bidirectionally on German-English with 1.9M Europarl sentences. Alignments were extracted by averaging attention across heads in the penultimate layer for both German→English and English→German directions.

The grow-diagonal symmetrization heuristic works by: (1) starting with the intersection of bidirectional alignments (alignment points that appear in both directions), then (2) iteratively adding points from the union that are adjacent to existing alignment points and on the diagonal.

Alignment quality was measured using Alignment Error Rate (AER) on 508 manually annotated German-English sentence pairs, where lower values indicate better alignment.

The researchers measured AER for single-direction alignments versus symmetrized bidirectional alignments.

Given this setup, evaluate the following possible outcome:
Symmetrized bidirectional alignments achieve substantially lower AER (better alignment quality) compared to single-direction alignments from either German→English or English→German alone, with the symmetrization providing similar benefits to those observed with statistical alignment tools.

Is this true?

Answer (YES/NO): NO